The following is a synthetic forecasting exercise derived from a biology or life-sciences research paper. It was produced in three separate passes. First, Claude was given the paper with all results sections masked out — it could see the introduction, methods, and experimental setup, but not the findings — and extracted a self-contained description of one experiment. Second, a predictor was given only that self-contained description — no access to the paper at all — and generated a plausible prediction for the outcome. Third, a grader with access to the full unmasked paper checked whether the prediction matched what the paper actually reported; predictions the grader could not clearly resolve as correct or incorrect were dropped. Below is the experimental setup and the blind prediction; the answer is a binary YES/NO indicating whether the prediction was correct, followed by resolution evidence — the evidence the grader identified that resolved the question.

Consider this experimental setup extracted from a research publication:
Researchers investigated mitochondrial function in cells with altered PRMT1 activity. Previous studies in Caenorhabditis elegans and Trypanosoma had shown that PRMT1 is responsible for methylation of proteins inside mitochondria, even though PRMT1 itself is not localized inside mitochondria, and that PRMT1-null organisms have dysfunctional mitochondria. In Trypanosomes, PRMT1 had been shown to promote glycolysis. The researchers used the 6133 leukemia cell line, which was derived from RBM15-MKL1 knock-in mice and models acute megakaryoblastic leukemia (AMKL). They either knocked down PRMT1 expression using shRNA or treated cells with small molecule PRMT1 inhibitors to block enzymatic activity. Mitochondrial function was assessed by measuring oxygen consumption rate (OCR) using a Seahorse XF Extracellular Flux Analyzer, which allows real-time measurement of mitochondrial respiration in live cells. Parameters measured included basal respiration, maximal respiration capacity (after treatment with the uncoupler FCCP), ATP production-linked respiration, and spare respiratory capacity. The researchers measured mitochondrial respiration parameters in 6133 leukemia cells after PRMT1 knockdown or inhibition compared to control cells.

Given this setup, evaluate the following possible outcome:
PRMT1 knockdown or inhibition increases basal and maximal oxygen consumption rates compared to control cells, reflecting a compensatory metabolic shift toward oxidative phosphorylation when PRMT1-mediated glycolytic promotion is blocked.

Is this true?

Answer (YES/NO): YES